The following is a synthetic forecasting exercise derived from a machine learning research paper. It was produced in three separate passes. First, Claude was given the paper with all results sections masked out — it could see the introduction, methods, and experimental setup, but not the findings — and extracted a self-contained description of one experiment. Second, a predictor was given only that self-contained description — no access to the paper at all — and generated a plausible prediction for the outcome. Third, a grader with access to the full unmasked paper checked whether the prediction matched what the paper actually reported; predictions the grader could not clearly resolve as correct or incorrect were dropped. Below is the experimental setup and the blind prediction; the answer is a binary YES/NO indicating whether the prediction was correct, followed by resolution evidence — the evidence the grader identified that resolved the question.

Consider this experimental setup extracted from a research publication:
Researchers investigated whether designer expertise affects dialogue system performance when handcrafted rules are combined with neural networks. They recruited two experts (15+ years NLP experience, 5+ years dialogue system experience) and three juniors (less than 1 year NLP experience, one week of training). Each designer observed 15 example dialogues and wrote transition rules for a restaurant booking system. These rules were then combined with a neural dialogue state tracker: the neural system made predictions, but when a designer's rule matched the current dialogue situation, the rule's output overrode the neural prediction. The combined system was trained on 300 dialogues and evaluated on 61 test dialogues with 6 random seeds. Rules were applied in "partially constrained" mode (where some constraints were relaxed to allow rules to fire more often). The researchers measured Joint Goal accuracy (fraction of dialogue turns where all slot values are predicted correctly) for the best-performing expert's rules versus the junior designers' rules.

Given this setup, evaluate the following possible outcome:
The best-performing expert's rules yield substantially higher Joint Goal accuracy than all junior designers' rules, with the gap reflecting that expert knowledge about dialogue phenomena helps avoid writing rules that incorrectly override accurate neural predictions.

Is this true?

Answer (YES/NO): NO